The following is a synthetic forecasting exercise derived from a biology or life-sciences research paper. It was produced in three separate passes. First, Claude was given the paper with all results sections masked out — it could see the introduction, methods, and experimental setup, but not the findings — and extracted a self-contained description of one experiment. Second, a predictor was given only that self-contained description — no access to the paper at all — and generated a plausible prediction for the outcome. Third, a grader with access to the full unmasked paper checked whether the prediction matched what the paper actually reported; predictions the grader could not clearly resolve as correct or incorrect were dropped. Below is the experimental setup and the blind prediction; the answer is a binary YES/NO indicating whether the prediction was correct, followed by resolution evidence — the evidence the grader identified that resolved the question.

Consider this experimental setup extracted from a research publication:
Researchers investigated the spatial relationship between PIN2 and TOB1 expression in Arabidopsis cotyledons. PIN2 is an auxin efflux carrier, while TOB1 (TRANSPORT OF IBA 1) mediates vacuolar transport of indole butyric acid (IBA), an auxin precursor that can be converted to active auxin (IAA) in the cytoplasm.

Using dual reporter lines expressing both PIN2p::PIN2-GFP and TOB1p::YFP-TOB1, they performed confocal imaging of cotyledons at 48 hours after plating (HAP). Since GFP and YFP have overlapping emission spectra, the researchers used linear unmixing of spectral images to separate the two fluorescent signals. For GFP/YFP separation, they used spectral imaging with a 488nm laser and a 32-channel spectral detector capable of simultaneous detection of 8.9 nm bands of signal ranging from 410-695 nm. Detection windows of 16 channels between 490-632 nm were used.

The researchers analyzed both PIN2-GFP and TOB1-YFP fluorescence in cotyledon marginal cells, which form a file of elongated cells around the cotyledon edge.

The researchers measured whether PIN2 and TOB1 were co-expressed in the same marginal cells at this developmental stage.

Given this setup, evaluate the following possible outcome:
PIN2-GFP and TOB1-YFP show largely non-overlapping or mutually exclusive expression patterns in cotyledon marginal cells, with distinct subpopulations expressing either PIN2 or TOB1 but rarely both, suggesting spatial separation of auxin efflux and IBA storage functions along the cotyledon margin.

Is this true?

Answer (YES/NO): NO